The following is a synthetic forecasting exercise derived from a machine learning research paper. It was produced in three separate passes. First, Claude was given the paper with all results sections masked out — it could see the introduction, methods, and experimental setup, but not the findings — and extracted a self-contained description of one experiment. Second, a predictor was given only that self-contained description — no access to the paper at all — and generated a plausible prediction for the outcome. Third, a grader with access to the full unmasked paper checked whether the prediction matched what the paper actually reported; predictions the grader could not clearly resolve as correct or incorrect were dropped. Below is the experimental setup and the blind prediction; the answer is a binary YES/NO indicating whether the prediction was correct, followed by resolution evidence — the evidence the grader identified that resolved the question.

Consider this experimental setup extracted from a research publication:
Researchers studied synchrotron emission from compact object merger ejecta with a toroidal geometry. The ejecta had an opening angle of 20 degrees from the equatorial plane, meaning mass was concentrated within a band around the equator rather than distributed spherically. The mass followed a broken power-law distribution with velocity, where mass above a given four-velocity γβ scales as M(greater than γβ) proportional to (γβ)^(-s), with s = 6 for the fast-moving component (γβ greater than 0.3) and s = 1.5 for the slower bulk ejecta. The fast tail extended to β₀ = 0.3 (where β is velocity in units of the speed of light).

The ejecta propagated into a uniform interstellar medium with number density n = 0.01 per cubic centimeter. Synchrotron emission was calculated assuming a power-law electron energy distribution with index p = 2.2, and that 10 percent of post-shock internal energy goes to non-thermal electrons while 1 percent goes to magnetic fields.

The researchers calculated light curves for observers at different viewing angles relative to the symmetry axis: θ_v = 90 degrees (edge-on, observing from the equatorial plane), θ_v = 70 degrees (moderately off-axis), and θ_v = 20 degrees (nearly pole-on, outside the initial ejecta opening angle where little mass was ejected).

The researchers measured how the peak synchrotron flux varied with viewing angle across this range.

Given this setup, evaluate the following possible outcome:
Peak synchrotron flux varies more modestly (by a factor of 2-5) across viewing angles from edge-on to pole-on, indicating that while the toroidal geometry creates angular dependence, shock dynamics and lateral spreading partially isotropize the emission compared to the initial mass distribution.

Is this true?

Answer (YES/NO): NO